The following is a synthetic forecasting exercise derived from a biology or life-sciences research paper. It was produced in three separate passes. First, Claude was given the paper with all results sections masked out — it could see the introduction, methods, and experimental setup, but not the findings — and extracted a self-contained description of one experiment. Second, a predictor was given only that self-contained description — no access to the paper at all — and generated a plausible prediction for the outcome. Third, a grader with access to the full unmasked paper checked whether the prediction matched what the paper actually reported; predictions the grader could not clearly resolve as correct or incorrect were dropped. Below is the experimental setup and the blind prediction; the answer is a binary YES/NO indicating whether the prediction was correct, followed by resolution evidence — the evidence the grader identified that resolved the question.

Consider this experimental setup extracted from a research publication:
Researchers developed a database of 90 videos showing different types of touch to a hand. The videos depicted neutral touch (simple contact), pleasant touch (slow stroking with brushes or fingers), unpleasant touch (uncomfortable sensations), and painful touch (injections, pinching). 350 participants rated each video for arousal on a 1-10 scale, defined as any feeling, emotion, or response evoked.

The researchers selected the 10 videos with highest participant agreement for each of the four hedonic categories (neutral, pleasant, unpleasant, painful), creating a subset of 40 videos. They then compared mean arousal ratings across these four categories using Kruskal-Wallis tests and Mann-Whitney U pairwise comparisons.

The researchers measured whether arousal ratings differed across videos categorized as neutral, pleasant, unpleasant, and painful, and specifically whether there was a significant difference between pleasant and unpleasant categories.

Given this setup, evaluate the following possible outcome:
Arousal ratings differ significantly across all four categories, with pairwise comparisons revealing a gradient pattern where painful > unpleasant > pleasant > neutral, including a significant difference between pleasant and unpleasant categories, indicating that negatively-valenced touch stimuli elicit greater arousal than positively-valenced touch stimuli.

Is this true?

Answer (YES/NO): NO